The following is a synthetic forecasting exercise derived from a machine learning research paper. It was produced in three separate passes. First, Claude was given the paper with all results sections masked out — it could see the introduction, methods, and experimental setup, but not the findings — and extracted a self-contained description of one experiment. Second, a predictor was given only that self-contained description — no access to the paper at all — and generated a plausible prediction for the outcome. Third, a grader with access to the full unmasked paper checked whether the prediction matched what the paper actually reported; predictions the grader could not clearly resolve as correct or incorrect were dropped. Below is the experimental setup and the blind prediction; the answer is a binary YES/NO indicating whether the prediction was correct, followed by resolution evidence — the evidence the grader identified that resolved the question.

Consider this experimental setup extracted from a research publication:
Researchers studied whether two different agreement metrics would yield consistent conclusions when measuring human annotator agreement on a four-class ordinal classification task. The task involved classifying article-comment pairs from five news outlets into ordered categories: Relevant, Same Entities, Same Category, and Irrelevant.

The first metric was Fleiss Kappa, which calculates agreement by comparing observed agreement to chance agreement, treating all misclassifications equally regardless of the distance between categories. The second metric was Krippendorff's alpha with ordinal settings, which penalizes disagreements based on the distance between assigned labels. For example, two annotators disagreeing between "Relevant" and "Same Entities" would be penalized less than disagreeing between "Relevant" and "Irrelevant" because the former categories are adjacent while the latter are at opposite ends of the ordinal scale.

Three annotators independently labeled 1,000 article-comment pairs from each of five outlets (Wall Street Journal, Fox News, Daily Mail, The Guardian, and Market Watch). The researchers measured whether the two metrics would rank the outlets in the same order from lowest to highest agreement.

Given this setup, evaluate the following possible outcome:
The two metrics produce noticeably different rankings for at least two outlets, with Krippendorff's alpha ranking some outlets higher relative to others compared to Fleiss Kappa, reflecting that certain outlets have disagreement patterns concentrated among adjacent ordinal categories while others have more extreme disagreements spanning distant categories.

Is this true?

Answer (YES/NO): NO